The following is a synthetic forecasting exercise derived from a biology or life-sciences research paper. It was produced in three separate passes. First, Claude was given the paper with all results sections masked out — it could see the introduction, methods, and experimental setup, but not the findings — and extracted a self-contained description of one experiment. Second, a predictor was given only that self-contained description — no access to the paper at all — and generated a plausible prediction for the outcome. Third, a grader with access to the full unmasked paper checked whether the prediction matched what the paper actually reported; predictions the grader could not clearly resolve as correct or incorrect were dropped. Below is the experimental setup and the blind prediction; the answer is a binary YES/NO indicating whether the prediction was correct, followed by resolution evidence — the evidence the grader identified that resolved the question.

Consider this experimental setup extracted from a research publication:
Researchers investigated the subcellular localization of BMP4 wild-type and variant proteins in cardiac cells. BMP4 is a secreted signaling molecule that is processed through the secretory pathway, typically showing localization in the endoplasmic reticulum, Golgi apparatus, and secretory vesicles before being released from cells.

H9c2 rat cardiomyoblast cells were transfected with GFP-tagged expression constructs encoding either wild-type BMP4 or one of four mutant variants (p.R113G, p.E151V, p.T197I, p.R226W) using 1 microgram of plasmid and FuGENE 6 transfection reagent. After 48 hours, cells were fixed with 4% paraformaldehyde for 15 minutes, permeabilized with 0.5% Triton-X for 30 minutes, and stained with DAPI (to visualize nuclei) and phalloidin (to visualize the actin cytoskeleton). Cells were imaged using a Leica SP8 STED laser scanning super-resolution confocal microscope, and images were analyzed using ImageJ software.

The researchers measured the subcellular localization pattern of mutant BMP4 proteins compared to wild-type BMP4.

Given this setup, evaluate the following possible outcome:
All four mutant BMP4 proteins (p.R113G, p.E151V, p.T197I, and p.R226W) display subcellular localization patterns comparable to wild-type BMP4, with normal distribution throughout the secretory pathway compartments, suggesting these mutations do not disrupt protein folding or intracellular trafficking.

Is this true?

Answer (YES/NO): NO